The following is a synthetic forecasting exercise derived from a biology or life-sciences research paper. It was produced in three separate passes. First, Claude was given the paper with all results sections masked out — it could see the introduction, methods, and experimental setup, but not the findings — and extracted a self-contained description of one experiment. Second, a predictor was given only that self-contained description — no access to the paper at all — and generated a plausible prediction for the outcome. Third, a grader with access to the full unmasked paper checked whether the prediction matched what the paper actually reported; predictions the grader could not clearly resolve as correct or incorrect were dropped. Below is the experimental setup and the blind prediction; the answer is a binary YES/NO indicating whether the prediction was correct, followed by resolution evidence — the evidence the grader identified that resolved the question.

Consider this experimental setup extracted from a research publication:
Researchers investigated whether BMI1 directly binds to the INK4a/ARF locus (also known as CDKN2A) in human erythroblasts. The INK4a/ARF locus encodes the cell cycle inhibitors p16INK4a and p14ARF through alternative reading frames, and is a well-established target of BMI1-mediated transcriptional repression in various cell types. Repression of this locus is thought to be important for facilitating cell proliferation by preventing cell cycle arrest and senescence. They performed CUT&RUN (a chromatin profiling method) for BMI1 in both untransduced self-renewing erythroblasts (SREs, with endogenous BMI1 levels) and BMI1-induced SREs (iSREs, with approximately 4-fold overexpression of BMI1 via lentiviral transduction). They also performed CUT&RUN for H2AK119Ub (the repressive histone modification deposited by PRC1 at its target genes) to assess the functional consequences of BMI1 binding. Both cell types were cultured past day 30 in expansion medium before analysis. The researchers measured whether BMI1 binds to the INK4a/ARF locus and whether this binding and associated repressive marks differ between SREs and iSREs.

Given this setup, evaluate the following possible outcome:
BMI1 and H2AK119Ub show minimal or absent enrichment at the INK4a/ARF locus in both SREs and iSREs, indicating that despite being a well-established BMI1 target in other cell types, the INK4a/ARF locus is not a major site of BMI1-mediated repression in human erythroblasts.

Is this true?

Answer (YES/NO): NO